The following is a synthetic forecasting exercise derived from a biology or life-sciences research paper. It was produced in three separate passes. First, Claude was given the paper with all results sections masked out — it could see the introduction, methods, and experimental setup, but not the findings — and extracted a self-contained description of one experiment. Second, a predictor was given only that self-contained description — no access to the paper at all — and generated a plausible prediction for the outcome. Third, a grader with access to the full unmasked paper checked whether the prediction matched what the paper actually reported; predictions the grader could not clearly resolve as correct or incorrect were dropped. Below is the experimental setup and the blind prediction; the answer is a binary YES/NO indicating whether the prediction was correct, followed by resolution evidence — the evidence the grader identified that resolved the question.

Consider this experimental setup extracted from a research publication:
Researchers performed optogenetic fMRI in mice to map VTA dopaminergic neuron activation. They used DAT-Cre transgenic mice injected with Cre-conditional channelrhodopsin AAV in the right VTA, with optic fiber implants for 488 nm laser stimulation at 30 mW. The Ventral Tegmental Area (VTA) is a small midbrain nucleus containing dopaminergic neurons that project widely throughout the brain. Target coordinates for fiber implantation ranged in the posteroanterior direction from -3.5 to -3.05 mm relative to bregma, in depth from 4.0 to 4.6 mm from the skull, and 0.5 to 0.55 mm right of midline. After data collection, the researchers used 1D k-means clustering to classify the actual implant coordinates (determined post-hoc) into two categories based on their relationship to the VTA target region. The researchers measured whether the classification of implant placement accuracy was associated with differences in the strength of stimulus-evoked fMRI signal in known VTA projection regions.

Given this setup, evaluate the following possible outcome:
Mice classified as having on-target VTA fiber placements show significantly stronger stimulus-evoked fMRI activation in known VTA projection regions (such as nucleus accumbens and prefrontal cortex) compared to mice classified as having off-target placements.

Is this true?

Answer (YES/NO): YES